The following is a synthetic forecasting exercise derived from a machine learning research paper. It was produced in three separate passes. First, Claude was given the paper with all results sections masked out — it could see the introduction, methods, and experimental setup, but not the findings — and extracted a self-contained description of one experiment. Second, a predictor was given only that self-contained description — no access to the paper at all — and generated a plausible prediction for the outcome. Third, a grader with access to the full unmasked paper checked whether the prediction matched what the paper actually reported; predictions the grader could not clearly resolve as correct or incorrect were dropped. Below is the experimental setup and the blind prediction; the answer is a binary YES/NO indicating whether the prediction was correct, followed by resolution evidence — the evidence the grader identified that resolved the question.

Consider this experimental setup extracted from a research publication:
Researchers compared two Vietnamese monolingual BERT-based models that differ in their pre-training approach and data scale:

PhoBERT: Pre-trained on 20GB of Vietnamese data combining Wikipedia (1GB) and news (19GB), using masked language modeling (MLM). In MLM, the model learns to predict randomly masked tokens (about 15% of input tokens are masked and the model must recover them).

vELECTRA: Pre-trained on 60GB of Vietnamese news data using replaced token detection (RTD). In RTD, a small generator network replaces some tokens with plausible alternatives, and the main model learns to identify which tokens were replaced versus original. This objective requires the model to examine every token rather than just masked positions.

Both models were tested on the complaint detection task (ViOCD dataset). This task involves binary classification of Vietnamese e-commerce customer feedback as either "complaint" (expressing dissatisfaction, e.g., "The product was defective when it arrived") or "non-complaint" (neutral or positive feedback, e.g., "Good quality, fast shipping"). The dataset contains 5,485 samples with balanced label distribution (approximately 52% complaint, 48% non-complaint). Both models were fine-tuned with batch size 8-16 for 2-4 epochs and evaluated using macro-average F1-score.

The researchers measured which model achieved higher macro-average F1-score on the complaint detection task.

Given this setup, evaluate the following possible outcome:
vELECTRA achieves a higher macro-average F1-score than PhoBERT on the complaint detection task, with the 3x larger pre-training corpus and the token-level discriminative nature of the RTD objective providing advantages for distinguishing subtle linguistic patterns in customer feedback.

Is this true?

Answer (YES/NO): YES